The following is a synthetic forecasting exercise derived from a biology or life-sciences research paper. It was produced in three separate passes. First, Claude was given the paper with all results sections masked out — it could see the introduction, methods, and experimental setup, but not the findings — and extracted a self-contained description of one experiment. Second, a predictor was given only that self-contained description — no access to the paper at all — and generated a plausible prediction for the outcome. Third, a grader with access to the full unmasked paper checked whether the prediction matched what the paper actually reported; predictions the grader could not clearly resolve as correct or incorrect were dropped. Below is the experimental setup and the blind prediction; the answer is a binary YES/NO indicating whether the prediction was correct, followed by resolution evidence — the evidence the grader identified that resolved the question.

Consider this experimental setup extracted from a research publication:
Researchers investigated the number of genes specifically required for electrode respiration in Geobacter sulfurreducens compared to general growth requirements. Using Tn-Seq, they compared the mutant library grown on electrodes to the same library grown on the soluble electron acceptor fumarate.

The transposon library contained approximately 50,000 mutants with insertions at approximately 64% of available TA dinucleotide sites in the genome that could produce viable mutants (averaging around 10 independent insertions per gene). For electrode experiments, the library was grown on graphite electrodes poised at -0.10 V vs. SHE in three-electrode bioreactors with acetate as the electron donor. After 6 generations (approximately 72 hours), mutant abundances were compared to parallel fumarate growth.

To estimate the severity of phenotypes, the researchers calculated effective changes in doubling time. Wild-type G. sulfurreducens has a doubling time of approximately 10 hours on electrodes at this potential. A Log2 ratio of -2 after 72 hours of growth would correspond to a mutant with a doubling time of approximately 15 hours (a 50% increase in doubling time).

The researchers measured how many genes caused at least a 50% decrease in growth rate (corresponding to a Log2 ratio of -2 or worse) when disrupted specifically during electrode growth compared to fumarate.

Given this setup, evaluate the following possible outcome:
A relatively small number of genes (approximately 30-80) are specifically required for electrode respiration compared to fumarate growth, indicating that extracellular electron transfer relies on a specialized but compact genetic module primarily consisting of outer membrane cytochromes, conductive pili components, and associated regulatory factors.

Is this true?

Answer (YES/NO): NO